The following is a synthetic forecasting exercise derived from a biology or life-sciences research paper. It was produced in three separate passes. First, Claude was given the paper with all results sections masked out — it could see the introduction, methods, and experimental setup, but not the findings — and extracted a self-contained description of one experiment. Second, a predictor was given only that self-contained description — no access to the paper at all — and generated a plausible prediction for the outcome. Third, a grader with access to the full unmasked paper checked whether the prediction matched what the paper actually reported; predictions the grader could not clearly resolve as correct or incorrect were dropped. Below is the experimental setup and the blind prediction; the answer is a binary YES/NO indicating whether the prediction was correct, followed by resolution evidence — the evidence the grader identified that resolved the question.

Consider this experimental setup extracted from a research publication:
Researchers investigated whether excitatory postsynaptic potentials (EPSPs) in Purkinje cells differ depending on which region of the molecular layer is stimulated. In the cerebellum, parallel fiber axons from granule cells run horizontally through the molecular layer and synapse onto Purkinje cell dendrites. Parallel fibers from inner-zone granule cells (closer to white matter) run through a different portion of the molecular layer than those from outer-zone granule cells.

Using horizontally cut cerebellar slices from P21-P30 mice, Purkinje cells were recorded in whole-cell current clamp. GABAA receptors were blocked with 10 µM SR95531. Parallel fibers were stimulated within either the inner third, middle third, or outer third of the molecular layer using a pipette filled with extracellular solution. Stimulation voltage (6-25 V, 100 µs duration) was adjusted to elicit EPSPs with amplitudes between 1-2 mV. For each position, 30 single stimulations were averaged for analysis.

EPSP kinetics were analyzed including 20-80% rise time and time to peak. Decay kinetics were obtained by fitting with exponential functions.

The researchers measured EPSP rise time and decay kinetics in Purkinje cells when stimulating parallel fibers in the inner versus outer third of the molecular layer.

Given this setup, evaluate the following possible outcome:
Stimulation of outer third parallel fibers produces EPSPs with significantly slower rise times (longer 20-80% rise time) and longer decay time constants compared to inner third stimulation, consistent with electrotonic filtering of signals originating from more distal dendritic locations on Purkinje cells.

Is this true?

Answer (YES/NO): YES